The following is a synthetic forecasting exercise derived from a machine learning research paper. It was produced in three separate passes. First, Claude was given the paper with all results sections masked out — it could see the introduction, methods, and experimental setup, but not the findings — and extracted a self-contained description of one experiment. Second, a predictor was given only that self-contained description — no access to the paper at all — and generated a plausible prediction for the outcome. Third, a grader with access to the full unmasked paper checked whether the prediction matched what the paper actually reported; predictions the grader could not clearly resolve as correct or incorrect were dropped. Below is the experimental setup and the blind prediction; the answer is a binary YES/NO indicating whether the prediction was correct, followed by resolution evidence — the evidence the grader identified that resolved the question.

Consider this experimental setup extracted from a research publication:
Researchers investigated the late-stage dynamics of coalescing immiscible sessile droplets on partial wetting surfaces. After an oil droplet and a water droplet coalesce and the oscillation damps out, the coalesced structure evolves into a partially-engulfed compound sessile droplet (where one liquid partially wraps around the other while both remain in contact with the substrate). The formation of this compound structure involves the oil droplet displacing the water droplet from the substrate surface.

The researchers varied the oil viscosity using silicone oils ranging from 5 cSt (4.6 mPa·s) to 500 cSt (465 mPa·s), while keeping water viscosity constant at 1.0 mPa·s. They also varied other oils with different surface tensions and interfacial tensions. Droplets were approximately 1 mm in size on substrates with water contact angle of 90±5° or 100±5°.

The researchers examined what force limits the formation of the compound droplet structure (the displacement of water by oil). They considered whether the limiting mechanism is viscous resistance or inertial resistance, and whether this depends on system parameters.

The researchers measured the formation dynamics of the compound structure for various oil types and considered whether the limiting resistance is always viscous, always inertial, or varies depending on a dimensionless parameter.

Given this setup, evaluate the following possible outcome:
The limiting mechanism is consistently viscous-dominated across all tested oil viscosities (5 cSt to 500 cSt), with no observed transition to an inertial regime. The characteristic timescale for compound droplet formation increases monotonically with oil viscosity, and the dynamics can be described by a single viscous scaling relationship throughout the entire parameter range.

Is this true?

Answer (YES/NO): NO